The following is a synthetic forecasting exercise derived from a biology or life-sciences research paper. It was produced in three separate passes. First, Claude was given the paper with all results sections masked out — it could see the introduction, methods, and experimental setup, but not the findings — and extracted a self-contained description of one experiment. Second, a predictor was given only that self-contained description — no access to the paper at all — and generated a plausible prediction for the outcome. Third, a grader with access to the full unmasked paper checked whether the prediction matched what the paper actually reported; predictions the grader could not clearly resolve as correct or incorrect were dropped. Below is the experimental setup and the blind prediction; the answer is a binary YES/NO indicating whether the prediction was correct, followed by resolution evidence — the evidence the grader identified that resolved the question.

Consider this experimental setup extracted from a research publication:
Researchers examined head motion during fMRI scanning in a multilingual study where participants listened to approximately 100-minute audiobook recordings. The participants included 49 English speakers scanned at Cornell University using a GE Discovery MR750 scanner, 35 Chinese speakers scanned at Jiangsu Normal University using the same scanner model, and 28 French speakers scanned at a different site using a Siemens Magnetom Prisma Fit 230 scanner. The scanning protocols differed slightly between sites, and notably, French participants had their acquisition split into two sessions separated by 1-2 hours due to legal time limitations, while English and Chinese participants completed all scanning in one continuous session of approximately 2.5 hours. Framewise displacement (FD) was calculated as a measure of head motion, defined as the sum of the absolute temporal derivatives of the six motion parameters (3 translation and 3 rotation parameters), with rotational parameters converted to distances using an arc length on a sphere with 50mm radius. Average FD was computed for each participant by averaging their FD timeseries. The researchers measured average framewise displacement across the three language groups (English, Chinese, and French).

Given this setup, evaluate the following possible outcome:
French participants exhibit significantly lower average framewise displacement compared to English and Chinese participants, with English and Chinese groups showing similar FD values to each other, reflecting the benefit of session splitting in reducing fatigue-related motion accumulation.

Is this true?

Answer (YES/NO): NO